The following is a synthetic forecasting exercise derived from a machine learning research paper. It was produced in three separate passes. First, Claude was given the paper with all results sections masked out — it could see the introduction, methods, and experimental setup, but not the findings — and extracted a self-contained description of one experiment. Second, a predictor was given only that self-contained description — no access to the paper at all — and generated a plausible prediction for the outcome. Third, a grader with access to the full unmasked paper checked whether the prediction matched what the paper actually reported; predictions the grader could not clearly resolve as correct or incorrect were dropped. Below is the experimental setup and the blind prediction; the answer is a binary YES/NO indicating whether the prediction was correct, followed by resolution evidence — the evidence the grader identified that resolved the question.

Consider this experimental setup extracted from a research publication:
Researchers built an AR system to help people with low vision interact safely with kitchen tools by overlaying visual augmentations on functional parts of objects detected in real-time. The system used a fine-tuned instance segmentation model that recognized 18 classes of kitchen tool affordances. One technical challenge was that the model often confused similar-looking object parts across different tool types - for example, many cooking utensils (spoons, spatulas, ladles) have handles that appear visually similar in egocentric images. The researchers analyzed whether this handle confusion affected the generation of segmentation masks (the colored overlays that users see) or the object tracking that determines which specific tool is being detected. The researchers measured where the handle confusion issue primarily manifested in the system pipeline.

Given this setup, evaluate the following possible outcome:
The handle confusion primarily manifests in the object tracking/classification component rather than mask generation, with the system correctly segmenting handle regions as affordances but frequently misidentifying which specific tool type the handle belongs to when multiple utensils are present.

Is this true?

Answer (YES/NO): YES